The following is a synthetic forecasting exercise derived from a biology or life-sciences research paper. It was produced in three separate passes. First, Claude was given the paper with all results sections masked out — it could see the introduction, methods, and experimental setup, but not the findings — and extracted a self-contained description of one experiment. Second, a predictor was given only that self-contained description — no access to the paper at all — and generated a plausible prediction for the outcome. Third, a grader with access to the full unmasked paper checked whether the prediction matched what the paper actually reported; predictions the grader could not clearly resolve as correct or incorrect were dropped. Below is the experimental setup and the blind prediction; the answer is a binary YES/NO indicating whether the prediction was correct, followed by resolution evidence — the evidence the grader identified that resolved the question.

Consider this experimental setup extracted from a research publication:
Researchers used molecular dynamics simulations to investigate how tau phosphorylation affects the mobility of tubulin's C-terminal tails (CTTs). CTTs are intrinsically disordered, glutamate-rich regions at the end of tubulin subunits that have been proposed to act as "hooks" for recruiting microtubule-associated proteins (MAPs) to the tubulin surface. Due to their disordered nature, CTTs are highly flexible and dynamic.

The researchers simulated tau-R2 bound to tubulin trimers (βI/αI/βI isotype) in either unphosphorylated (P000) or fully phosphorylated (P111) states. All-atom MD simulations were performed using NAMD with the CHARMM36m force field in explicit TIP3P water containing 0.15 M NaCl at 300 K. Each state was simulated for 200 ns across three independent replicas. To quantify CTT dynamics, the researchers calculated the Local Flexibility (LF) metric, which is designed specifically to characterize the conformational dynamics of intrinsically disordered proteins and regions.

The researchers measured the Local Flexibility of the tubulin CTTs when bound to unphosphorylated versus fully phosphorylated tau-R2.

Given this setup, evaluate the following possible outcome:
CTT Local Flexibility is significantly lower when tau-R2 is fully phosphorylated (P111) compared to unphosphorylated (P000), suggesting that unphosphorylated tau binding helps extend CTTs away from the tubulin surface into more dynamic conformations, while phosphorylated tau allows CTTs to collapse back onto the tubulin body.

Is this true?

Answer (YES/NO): NO